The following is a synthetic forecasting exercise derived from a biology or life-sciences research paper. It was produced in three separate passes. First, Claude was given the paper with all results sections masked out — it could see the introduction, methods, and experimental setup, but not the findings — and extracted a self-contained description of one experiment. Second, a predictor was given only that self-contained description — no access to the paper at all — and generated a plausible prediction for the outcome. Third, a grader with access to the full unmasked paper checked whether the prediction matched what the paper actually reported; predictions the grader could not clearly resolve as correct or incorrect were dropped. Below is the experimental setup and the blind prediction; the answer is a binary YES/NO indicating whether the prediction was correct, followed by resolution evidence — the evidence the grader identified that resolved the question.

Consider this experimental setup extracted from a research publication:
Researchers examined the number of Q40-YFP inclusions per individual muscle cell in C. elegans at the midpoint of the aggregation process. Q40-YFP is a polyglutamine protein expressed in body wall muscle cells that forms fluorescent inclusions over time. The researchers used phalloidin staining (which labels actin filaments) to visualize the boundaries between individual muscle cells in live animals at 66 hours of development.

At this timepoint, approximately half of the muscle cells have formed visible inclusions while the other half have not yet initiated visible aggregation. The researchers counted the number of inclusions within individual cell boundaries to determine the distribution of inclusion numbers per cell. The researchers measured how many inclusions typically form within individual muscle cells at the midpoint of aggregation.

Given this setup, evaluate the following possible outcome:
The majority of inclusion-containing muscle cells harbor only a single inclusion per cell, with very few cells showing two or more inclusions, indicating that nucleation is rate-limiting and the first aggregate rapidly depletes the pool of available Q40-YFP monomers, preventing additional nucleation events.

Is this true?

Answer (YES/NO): YES